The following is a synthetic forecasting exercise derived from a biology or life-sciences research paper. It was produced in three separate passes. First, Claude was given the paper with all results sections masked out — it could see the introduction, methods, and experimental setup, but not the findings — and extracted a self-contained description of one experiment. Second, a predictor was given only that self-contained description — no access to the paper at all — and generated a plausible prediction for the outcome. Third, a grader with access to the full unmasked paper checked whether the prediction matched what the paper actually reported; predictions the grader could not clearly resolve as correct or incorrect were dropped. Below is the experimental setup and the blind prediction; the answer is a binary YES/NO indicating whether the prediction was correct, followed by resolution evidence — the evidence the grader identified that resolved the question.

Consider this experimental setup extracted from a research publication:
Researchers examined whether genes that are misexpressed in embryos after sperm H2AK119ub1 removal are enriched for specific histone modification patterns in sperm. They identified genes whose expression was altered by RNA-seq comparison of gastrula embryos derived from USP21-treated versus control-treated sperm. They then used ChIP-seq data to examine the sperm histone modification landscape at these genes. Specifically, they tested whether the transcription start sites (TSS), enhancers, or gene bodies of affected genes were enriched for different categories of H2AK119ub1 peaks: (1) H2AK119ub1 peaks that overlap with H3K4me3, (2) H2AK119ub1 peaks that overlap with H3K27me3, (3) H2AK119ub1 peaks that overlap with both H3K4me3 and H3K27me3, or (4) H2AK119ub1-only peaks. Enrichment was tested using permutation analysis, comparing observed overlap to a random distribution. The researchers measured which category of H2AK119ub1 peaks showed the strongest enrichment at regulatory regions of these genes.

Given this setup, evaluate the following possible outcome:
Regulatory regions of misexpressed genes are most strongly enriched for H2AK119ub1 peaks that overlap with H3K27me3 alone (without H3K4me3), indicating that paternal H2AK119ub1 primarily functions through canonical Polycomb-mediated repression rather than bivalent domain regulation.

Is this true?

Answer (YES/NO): NO